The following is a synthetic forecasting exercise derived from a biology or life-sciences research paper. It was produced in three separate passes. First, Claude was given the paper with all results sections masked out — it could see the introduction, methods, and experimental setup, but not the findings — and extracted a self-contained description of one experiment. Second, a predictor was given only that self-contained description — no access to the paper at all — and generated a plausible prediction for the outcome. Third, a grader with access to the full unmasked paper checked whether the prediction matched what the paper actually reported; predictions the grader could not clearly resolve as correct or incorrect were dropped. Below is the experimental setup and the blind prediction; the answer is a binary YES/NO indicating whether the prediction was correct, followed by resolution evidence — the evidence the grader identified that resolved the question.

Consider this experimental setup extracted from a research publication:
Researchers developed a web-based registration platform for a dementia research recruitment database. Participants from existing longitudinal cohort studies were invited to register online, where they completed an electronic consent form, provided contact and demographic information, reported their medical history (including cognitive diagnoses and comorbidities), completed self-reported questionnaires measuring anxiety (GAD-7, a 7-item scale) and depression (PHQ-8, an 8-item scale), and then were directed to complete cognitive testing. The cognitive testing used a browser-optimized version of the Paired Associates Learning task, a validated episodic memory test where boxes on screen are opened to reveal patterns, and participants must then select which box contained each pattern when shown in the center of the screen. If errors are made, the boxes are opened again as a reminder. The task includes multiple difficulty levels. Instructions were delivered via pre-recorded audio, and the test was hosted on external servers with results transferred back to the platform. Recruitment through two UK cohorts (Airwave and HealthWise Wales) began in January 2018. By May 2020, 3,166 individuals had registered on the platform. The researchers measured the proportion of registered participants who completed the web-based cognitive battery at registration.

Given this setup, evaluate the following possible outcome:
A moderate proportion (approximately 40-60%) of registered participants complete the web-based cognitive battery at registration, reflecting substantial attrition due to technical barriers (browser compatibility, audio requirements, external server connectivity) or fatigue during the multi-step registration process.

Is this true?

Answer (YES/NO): YES